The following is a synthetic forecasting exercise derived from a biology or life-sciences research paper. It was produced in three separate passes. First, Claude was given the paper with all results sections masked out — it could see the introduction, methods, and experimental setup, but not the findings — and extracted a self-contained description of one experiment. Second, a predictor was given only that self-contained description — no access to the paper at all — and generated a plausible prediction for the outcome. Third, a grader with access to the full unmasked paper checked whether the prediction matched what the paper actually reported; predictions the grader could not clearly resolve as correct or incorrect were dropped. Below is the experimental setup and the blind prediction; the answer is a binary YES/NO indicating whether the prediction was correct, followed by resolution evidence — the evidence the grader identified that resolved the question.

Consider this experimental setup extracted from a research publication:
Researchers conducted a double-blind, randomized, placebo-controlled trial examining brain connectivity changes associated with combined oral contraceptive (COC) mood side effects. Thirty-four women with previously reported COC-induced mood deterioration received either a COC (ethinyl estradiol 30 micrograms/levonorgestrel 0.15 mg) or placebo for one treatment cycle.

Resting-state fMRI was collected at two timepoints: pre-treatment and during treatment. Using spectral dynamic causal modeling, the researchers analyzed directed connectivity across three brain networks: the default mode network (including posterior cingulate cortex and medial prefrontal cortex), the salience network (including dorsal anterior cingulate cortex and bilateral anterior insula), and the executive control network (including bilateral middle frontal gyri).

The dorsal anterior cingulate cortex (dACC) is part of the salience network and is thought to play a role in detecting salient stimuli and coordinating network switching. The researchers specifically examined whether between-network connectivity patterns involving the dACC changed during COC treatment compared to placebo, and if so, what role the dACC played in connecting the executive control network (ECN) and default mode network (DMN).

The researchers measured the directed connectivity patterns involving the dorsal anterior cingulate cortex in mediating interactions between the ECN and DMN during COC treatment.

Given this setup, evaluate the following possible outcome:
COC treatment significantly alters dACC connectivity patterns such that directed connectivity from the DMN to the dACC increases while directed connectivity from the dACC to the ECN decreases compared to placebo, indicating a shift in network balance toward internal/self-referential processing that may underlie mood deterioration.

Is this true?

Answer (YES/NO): NO